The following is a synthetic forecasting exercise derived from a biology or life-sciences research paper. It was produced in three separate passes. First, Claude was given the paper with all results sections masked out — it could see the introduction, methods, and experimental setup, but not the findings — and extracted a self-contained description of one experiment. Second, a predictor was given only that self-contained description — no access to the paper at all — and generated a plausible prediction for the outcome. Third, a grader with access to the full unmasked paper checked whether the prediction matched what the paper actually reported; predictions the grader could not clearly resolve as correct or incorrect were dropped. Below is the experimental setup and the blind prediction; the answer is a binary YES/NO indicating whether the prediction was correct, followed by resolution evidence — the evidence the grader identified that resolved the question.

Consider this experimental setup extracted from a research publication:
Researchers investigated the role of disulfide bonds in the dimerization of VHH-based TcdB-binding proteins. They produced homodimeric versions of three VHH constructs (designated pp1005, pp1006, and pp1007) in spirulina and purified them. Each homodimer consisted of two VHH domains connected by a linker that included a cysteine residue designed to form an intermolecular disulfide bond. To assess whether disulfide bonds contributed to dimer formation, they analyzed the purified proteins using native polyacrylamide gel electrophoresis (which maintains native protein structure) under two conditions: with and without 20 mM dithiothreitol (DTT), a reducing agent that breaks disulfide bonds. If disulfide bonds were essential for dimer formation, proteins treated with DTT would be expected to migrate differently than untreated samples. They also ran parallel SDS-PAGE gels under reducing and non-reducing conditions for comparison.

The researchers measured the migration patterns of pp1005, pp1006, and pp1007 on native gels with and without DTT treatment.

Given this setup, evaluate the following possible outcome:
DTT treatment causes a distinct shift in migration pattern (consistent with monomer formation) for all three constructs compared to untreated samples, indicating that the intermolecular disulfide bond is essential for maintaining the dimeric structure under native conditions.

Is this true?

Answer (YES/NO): NO